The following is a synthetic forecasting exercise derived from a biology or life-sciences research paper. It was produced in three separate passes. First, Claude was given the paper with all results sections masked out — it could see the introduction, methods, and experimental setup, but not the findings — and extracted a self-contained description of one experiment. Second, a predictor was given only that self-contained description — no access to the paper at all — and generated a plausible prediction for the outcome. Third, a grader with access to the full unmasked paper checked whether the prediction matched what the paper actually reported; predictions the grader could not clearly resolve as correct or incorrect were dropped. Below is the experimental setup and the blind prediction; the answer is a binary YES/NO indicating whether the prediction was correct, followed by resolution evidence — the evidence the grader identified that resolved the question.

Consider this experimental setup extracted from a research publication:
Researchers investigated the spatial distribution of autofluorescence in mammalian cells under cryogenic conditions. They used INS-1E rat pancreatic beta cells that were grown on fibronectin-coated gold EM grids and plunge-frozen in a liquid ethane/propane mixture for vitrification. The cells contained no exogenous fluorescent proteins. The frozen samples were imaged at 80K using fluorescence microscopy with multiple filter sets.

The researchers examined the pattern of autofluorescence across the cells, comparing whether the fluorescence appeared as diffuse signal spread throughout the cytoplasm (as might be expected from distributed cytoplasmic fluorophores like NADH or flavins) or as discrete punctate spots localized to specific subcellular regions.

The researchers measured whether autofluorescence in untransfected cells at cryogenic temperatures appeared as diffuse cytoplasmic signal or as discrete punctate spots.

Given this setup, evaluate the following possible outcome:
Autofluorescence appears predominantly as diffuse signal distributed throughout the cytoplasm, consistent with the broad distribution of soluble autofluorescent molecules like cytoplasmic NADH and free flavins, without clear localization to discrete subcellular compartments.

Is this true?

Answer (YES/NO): NO